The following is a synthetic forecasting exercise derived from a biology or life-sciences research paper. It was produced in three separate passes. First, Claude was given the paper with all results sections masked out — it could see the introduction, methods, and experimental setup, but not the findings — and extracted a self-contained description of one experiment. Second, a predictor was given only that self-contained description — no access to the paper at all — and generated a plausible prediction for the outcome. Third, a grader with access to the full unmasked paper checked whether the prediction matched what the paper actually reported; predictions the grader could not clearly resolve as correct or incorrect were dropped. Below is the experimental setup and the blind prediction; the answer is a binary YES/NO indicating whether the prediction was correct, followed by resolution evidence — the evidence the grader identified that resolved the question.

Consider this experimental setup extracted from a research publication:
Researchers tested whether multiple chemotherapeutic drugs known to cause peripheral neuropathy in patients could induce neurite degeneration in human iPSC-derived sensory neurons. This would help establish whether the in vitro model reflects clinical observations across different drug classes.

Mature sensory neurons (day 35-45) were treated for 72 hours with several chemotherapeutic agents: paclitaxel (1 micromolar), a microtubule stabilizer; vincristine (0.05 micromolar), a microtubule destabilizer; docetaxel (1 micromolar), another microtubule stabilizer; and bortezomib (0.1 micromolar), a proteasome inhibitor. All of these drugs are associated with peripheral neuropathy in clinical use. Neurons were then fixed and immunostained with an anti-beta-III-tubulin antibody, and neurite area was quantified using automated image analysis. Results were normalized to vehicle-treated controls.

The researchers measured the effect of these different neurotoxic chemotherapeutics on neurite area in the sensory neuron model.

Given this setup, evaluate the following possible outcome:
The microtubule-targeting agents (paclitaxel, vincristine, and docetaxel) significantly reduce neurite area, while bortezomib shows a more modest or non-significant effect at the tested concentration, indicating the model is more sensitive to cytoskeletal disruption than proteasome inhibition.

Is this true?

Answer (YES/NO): NO